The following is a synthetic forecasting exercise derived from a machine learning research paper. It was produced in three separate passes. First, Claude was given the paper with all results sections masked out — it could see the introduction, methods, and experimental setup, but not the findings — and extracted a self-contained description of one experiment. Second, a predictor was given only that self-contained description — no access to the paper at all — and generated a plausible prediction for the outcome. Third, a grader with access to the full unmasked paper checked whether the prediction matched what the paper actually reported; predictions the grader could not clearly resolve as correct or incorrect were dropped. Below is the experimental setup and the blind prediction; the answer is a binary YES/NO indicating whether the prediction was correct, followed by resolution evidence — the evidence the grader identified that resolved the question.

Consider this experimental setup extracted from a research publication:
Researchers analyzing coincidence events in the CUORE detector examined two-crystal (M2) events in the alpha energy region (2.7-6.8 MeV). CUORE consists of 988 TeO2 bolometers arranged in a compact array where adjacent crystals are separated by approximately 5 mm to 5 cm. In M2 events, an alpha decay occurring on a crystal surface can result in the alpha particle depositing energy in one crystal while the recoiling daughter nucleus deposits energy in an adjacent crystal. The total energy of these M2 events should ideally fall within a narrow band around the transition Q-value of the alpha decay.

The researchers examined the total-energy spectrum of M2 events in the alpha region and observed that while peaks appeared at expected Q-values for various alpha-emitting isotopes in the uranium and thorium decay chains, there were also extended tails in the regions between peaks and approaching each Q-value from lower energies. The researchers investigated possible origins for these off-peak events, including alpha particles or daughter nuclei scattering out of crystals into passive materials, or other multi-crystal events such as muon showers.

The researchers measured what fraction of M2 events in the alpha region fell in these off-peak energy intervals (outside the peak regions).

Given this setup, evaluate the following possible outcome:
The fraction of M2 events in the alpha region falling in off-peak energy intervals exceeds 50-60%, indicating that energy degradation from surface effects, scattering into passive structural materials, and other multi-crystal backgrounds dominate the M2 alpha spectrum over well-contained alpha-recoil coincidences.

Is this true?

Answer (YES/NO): NO